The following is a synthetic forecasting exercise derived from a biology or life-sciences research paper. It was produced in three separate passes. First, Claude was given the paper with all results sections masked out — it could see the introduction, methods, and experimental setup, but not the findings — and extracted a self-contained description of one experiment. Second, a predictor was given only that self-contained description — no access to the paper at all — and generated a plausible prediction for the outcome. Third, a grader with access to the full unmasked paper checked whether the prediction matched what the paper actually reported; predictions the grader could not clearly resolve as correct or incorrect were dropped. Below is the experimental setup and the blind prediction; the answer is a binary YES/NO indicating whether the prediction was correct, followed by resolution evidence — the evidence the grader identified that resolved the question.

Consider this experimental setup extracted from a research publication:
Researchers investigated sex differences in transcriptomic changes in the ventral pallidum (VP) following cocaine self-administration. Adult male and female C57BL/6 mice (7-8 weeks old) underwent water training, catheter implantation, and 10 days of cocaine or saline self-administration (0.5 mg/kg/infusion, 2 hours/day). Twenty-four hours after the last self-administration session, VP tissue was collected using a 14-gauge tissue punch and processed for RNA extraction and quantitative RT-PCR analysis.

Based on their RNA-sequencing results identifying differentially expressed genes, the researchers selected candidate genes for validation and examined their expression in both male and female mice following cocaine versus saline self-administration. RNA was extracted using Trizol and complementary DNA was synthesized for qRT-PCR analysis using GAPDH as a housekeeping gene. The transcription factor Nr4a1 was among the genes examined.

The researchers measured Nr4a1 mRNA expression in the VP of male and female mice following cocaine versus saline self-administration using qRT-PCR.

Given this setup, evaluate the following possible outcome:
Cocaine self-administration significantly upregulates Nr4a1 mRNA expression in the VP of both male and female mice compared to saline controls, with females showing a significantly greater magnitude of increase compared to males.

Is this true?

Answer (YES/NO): NO